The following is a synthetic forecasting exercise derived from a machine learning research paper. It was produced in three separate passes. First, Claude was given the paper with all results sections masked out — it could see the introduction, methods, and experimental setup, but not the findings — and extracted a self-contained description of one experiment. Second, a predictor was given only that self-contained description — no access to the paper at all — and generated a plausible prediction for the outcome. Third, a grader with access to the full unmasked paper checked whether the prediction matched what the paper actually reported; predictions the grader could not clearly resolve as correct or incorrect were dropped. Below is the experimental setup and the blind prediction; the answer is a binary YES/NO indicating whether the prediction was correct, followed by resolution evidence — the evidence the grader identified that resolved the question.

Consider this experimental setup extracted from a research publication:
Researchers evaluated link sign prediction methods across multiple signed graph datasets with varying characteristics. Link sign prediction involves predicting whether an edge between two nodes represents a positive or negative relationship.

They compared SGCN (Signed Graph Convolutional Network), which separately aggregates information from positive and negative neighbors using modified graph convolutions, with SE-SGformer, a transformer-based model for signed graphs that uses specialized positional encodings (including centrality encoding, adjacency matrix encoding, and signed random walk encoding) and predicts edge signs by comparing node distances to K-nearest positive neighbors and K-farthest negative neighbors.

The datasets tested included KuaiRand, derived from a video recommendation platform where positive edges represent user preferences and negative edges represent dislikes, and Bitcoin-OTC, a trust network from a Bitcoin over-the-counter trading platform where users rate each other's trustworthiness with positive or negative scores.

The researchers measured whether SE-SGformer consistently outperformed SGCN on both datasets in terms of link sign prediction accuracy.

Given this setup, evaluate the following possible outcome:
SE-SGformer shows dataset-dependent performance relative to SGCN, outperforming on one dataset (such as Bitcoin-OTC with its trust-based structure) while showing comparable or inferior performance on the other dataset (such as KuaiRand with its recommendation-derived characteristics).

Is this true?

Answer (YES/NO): YES